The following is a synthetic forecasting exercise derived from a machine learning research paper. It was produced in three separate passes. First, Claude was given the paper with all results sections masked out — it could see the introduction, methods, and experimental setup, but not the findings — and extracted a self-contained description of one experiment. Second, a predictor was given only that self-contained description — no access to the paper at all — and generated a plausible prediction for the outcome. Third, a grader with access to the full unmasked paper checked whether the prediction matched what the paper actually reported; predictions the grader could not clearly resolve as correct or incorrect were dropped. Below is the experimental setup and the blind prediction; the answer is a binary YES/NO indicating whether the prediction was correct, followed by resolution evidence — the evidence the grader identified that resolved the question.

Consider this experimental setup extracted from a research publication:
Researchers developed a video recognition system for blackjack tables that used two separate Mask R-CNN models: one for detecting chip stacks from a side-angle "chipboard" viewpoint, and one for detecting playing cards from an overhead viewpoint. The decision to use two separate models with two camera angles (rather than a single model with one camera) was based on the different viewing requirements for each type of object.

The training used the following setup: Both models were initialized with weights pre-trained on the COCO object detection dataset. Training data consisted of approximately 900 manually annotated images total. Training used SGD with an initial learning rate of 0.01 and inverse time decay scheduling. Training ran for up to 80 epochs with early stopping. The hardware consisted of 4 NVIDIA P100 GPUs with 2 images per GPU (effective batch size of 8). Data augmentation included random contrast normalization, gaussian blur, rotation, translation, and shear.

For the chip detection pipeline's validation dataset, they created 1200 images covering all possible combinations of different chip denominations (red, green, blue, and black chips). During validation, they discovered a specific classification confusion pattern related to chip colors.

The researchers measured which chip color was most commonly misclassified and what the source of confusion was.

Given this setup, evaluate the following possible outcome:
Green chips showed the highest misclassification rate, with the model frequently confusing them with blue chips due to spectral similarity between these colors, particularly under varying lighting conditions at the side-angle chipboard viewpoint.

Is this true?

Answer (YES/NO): NO